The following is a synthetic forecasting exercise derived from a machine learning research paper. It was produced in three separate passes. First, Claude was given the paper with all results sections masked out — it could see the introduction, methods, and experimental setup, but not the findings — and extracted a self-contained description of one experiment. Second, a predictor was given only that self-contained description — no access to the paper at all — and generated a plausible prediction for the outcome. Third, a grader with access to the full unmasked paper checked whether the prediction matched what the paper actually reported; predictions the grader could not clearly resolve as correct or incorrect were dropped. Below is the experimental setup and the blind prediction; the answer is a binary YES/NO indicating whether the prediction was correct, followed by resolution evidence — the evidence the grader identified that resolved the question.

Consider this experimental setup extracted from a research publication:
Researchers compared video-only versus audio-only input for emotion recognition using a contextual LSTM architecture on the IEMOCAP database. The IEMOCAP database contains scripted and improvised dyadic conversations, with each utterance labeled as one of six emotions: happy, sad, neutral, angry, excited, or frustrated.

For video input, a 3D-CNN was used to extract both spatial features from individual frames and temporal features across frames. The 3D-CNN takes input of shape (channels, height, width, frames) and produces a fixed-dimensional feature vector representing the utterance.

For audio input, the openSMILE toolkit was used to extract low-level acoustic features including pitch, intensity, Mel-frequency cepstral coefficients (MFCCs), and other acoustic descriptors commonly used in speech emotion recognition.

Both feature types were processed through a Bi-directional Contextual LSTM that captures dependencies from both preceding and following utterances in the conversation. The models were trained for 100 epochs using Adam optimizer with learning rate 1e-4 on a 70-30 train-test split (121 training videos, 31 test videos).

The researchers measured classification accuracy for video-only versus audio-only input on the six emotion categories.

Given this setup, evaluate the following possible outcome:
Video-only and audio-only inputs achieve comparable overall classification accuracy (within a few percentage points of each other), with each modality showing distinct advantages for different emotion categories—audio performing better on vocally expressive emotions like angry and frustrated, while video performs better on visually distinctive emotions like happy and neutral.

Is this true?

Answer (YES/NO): NO